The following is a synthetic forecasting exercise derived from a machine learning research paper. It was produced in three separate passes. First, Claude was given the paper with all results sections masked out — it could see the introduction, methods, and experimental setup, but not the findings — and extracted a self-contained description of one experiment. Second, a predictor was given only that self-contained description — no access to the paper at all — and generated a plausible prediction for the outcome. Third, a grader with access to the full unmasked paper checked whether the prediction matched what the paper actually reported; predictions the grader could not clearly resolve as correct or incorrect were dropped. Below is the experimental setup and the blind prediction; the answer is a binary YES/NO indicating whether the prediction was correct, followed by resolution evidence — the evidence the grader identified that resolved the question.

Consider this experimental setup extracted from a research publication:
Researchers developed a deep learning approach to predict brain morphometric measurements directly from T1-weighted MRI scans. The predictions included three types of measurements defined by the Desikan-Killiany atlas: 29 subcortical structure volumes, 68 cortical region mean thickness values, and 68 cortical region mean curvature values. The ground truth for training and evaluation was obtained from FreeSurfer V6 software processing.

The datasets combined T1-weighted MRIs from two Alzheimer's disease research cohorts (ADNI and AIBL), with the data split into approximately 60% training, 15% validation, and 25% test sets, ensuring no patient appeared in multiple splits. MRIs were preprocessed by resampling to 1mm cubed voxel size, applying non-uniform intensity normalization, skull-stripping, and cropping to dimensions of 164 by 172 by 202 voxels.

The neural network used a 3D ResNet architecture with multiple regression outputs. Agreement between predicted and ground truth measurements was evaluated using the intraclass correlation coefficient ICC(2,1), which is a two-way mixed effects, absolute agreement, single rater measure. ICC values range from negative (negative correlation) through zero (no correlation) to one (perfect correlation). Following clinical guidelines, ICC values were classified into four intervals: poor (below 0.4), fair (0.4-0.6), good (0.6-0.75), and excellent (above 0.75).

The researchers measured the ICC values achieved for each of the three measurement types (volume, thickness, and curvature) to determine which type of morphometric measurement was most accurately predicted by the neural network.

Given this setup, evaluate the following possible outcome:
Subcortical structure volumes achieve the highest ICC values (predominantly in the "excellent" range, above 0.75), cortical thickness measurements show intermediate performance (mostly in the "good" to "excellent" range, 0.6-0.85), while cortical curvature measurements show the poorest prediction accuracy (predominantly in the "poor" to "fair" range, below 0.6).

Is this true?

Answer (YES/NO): YES